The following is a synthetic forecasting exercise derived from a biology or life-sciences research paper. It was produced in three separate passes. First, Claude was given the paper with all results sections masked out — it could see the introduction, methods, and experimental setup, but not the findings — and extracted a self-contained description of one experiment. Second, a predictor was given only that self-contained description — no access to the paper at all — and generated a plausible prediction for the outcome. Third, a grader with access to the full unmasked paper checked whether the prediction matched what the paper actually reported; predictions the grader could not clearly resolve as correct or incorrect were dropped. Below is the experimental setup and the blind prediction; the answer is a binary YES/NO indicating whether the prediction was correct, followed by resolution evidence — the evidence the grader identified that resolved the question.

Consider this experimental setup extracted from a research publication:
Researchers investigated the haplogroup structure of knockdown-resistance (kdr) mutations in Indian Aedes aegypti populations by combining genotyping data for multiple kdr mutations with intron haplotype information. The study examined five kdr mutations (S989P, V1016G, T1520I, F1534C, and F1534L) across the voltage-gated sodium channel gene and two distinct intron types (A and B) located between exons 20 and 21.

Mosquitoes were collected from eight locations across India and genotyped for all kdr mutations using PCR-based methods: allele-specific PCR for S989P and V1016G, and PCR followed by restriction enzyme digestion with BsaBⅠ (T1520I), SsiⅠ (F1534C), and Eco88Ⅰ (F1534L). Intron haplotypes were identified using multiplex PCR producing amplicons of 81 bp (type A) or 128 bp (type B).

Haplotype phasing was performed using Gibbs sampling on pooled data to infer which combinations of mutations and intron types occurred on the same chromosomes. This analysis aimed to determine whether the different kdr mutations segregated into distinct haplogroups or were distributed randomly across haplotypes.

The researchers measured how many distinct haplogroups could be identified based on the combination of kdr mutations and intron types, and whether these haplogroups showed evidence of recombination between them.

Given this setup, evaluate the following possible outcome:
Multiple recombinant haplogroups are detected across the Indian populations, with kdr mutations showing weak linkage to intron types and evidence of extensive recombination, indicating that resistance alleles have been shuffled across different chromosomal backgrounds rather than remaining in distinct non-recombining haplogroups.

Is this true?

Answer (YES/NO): NO